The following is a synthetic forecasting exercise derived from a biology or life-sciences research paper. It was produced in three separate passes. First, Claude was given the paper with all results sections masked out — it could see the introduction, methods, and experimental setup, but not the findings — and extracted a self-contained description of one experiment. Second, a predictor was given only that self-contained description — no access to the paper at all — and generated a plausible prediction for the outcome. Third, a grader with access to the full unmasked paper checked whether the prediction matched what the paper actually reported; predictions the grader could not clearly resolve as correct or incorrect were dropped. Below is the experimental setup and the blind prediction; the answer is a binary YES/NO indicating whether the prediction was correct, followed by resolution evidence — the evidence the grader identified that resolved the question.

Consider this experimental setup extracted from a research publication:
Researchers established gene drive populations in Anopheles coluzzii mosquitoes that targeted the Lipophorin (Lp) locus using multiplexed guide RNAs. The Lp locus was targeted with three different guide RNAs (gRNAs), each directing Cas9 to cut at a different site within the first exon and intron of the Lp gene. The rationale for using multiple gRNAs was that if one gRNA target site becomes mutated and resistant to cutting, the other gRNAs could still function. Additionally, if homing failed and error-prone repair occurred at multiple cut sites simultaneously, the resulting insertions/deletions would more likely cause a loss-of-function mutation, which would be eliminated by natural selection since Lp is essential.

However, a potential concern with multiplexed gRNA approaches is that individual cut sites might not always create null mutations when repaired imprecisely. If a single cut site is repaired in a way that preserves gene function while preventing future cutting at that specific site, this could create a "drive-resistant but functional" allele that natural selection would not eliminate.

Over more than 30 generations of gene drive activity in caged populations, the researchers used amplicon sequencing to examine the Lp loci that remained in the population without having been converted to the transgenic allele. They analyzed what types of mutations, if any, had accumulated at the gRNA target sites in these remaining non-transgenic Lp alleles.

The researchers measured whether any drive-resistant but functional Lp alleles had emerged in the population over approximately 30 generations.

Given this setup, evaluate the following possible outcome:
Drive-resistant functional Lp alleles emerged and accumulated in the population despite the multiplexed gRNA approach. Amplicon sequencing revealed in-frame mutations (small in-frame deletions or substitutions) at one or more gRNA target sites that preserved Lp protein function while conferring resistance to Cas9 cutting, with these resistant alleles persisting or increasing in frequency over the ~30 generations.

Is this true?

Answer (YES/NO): YES